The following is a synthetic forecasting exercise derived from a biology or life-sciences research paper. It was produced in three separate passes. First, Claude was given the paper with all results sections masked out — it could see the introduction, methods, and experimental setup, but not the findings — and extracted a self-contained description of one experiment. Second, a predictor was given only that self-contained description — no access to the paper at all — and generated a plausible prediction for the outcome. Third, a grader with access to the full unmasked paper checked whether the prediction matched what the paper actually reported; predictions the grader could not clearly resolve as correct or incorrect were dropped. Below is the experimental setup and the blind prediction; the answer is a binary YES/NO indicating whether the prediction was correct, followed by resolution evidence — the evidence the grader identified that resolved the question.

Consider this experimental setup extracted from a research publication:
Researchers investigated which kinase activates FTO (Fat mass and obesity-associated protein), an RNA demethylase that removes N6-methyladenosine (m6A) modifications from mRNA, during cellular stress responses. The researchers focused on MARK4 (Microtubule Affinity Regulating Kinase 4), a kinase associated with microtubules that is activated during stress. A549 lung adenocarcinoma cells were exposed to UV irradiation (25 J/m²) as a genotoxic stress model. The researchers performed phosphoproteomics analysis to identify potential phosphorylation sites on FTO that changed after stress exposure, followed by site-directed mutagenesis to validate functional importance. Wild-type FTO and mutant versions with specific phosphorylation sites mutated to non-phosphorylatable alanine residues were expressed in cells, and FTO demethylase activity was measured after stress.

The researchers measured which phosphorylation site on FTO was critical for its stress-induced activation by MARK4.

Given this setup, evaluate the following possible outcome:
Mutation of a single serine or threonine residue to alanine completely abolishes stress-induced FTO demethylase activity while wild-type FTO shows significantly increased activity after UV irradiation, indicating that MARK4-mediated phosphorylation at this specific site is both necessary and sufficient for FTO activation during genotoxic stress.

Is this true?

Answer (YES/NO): NO